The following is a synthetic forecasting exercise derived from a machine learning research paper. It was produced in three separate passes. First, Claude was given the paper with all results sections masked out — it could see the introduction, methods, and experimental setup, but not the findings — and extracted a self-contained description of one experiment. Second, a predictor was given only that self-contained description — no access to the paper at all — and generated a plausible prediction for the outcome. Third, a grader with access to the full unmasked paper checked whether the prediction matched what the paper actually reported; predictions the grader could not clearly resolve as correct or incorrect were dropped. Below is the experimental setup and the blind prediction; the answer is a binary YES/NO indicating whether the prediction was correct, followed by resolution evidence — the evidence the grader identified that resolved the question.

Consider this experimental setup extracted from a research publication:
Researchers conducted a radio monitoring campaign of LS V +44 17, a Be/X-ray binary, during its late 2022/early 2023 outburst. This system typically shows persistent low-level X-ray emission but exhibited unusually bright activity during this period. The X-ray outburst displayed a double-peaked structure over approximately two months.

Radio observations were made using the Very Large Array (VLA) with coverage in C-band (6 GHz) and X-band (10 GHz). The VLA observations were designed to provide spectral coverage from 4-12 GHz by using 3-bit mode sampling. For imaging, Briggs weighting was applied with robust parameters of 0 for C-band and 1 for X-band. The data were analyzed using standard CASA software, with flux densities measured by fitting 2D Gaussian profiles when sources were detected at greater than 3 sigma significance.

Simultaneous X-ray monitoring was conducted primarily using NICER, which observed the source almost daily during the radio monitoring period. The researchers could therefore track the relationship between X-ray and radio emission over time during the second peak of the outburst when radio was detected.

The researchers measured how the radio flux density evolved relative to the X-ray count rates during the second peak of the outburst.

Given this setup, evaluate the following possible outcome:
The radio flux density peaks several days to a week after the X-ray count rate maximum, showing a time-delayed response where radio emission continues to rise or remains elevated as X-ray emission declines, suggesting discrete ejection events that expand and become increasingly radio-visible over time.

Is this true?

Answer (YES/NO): NO